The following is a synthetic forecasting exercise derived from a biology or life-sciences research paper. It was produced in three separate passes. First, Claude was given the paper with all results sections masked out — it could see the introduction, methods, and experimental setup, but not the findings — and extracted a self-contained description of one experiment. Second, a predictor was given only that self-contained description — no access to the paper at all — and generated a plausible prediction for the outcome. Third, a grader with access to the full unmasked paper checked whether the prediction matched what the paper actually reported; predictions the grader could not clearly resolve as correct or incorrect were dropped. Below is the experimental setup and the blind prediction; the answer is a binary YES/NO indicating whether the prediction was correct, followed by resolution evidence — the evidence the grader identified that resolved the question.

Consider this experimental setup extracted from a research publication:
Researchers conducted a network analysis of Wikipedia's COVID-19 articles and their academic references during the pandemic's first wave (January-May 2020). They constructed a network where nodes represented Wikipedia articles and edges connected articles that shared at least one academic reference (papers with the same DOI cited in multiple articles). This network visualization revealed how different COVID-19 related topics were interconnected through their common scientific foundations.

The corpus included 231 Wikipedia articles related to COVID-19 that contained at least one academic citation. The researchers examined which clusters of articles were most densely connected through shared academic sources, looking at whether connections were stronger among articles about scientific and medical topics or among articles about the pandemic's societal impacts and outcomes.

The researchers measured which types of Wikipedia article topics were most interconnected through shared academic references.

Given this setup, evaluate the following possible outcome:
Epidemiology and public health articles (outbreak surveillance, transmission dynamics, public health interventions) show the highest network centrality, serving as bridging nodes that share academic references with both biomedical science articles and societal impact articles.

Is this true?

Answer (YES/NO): NO